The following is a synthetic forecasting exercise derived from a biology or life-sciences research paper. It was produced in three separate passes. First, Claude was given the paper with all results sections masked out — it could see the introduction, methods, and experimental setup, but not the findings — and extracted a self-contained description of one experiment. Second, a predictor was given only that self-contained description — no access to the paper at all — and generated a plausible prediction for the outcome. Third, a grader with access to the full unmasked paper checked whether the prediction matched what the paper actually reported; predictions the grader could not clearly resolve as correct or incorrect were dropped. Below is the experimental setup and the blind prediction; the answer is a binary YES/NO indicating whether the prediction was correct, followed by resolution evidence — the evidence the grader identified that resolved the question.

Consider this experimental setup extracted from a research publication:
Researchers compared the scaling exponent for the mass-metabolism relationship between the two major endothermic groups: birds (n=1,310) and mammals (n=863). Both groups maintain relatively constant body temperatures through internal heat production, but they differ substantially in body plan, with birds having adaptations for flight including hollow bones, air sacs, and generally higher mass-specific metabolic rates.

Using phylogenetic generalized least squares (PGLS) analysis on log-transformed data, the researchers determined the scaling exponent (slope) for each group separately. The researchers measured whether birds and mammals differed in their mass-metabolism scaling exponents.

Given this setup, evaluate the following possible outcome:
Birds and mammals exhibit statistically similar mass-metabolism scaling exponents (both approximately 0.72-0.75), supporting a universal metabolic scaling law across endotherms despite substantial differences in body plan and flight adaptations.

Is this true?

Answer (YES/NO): NO